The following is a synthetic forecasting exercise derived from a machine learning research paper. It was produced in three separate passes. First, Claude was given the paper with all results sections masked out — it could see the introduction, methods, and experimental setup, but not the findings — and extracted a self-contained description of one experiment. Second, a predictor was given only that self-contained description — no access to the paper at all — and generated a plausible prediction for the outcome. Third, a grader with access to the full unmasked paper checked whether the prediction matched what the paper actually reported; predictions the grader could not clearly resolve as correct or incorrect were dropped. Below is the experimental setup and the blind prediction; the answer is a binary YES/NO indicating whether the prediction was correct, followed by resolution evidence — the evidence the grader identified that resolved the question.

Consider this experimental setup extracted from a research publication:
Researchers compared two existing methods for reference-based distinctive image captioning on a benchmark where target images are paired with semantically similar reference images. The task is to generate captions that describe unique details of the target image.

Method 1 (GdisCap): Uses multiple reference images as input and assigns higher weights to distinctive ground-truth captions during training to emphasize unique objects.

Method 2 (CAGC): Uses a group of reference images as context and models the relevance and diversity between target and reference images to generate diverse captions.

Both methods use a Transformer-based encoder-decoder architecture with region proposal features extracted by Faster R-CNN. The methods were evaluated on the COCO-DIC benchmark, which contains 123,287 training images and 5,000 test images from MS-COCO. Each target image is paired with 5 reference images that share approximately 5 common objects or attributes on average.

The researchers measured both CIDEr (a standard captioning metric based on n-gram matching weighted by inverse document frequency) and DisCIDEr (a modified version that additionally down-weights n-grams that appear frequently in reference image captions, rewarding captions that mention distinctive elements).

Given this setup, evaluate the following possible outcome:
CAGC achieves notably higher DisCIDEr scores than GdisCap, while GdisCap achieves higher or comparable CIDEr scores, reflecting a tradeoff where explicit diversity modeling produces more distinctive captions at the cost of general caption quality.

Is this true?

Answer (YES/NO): NO